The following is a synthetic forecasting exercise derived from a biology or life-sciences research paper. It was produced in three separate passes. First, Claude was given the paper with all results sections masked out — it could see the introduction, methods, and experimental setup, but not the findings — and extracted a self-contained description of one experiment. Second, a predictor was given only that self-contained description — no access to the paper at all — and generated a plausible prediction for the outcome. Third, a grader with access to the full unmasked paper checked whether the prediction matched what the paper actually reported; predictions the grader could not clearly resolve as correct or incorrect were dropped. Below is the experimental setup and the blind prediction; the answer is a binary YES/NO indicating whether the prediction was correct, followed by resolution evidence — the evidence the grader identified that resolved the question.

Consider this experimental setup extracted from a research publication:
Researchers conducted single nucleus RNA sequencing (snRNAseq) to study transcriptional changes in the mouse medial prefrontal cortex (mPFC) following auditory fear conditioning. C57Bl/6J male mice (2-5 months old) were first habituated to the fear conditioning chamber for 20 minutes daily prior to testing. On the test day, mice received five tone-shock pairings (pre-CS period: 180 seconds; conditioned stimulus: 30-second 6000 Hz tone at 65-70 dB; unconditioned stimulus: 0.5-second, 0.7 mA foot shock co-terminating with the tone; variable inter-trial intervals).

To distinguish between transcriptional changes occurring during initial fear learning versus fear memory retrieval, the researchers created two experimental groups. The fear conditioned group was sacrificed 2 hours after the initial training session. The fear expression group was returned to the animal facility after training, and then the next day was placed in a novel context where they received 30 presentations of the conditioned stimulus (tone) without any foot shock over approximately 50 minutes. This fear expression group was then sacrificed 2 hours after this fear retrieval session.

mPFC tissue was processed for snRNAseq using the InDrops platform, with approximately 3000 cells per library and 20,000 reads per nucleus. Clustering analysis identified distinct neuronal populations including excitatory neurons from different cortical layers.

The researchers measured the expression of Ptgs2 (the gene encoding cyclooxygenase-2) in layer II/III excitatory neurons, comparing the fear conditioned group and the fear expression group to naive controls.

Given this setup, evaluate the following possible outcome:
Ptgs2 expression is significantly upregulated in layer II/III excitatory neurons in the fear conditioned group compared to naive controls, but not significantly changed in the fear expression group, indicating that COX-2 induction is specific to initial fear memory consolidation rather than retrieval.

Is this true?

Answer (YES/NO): NO